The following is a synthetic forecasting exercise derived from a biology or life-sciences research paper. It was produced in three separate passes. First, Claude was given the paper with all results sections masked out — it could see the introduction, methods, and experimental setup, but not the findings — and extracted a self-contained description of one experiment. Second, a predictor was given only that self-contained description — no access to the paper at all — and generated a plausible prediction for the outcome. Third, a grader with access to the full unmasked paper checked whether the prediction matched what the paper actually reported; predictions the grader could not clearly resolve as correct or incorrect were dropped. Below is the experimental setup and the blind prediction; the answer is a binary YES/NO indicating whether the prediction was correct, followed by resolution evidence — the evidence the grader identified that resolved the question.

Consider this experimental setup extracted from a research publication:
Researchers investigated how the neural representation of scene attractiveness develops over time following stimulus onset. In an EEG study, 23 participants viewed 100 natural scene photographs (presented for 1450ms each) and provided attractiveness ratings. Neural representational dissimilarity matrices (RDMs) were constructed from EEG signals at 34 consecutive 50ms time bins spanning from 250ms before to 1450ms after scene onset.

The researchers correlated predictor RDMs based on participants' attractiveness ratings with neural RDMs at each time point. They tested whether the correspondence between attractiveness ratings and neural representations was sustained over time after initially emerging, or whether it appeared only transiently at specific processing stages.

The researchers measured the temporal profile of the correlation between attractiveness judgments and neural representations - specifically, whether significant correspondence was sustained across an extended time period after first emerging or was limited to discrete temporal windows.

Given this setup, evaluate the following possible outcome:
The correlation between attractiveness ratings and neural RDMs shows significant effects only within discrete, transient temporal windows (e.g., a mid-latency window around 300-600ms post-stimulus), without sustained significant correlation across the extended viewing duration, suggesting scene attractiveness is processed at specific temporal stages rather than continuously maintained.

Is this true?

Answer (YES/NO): NO